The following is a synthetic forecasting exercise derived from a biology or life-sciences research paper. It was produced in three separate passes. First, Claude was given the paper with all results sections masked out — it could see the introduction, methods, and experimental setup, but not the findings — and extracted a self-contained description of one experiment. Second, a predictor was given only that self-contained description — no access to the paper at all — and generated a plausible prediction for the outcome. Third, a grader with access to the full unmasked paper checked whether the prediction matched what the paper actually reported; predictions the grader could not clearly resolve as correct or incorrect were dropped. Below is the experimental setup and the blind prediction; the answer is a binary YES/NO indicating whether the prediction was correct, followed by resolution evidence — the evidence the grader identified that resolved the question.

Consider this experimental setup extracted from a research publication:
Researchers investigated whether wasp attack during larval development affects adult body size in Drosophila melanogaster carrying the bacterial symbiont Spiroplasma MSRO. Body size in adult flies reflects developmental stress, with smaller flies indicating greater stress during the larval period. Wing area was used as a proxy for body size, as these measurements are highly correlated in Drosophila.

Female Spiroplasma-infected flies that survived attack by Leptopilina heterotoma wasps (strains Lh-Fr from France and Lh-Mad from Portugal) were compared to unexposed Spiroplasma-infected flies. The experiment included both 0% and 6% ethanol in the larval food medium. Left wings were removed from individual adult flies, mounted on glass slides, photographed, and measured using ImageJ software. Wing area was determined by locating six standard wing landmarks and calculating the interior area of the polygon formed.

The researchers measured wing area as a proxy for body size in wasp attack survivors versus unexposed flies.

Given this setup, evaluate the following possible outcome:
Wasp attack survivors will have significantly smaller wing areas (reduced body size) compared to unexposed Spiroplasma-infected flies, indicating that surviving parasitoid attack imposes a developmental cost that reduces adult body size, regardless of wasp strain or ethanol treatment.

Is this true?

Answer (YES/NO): YES